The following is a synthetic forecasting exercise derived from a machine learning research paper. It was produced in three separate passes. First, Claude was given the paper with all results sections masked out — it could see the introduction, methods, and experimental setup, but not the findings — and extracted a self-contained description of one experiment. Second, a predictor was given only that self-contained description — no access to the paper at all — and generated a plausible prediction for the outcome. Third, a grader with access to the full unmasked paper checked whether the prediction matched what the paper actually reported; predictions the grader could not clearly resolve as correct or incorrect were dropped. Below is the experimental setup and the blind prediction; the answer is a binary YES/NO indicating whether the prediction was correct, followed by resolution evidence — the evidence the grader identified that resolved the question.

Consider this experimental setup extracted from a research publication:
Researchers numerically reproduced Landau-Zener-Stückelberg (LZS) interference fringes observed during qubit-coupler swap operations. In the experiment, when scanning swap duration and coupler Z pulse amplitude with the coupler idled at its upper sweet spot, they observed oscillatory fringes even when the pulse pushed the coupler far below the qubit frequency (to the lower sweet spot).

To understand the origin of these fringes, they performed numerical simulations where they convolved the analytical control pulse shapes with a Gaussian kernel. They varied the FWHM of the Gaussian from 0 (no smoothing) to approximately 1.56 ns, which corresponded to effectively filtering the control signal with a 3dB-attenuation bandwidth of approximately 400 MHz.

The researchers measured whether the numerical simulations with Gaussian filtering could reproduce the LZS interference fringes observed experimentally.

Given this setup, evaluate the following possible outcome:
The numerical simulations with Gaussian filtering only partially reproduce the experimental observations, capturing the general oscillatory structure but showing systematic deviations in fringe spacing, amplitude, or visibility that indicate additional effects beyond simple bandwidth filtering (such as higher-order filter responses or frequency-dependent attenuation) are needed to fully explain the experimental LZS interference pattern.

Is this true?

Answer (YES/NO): NO